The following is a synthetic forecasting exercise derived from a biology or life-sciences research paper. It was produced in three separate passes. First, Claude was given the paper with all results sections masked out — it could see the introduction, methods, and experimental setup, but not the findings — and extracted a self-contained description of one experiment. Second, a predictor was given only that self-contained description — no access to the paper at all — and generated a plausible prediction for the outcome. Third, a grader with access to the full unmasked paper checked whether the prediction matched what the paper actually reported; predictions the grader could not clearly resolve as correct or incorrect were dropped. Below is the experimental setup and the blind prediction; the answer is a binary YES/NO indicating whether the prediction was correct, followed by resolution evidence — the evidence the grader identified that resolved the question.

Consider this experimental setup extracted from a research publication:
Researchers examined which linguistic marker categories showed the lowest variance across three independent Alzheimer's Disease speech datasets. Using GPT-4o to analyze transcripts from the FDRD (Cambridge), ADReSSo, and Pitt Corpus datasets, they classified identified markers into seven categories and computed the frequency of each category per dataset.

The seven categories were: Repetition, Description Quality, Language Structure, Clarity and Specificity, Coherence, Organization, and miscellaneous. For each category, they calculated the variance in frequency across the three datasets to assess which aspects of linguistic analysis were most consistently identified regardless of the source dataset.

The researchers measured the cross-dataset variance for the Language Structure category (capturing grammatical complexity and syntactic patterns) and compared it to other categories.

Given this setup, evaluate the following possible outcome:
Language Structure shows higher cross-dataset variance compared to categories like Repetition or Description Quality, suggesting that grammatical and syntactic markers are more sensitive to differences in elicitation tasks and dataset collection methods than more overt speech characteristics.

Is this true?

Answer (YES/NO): NO